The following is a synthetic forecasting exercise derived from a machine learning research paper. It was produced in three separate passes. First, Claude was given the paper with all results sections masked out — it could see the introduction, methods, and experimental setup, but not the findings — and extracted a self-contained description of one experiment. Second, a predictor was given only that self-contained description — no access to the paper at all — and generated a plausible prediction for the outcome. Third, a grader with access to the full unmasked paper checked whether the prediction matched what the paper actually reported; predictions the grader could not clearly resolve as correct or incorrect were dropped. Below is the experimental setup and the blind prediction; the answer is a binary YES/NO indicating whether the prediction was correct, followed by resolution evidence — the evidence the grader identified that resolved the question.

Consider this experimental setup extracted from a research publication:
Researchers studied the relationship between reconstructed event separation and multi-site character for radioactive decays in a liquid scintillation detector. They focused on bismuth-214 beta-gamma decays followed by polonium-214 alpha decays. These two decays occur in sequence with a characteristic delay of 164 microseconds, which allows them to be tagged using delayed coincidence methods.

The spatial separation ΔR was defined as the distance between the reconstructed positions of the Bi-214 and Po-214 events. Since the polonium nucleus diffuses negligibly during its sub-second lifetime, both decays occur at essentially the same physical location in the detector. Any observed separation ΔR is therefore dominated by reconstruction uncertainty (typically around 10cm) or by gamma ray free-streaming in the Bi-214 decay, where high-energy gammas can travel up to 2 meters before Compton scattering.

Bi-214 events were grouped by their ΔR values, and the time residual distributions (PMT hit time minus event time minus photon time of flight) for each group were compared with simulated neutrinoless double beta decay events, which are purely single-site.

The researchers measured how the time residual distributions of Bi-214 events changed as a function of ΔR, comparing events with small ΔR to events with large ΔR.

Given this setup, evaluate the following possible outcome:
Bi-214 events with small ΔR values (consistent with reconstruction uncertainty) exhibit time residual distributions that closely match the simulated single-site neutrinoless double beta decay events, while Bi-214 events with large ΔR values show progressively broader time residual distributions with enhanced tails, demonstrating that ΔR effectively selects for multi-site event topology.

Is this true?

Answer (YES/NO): YES